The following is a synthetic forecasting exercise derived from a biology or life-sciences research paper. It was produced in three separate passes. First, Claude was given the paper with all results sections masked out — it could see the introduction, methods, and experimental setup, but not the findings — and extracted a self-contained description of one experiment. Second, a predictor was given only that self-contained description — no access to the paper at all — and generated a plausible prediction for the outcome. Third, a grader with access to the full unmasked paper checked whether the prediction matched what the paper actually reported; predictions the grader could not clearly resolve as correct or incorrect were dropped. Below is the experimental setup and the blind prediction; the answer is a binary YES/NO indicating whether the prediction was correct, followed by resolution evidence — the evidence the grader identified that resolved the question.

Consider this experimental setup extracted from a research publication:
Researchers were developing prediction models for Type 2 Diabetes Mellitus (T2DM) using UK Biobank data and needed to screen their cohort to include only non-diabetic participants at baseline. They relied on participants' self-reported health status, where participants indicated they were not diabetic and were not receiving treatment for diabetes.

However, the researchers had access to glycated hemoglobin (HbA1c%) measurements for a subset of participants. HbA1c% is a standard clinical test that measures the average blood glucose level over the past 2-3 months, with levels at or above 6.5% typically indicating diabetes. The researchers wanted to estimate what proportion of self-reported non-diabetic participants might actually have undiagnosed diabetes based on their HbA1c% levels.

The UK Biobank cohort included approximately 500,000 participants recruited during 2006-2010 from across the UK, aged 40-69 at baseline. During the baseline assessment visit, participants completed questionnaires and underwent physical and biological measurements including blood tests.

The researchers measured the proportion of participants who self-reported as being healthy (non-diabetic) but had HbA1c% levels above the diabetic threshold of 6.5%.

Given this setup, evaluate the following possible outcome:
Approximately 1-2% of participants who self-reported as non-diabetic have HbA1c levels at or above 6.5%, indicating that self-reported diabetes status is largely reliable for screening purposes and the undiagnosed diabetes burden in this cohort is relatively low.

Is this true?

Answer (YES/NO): NO